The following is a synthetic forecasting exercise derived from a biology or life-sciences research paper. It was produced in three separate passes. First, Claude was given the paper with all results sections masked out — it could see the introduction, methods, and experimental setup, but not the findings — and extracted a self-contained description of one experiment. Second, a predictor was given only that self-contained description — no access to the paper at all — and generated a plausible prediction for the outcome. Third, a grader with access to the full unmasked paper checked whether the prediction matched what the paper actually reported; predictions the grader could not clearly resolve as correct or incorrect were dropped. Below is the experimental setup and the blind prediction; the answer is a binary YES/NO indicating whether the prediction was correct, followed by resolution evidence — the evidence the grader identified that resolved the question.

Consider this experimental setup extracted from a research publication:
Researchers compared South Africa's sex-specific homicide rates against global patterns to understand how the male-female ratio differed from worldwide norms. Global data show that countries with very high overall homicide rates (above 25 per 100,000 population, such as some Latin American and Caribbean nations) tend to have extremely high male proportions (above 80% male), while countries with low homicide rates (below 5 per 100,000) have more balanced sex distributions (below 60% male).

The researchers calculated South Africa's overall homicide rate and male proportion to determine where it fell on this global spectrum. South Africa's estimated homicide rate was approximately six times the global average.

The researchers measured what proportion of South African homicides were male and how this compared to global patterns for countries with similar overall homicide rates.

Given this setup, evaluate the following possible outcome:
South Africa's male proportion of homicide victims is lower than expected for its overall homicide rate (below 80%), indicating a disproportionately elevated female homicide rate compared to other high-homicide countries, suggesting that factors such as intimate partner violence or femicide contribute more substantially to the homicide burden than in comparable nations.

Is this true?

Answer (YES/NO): NO